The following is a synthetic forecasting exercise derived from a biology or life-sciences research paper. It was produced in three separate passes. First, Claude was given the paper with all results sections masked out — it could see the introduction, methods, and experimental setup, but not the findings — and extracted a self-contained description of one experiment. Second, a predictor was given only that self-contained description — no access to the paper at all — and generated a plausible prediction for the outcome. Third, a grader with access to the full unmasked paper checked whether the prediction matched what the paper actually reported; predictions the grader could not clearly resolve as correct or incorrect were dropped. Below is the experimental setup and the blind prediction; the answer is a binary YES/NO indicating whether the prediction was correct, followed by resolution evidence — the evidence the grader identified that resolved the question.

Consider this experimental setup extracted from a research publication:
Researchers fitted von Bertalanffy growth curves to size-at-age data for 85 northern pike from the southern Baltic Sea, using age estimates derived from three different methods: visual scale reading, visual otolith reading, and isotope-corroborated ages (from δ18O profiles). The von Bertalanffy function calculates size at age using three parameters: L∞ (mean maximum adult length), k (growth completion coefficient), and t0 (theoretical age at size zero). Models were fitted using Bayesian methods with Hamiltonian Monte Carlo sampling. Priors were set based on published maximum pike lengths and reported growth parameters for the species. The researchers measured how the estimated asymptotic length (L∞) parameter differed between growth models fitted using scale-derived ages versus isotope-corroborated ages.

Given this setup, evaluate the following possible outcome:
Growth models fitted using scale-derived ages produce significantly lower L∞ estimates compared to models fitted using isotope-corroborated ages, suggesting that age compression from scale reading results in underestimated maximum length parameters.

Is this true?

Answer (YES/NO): NO